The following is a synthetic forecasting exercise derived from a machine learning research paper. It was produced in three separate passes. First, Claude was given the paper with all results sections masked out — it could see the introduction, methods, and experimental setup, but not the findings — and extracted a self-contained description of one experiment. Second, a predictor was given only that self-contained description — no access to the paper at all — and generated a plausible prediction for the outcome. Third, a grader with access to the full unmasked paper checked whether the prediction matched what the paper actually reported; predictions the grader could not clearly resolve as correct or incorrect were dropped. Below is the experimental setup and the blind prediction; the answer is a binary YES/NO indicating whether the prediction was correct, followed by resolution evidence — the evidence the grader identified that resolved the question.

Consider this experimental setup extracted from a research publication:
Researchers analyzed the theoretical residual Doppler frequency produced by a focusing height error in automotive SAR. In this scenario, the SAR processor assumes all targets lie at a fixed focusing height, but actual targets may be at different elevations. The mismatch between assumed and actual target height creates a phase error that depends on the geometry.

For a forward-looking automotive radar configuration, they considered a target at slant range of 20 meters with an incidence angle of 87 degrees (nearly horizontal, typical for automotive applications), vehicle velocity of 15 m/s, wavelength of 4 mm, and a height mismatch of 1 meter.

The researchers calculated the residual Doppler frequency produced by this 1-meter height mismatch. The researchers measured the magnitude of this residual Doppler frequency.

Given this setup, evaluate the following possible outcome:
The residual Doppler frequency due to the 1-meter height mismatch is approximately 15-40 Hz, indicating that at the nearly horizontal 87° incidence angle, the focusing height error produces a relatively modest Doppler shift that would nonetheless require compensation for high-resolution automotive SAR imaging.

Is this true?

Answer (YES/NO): YES